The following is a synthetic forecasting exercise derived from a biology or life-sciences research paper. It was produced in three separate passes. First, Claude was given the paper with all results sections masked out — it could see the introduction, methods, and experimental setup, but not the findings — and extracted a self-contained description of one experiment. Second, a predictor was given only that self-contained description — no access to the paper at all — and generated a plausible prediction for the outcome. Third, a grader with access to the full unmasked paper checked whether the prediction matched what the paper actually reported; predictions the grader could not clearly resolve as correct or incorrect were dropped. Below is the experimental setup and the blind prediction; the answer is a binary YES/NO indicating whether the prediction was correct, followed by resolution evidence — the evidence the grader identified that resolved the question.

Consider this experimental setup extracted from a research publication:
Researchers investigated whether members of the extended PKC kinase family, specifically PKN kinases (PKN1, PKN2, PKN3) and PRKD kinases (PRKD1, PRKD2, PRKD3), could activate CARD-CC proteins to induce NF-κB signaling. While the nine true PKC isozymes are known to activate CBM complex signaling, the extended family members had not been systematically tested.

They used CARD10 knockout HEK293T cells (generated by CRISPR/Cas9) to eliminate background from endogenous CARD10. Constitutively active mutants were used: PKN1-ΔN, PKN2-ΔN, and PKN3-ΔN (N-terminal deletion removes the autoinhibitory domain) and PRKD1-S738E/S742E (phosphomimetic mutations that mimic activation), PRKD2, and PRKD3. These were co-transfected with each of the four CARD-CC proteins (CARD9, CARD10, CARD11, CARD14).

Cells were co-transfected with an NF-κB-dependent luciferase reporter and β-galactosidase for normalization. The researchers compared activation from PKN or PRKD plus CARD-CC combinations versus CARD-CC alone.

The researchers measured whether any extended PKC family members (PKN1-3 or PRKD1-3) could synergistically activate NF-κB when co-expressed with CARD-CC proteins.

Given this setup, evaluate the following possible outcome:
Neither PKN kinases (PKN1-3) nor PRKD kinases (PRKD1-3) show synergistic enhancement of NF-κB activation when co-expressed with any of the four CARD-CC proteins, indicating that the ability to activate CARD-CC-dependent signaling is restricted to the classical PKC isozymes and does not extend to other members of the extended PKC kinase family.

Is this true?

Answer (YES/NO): YES